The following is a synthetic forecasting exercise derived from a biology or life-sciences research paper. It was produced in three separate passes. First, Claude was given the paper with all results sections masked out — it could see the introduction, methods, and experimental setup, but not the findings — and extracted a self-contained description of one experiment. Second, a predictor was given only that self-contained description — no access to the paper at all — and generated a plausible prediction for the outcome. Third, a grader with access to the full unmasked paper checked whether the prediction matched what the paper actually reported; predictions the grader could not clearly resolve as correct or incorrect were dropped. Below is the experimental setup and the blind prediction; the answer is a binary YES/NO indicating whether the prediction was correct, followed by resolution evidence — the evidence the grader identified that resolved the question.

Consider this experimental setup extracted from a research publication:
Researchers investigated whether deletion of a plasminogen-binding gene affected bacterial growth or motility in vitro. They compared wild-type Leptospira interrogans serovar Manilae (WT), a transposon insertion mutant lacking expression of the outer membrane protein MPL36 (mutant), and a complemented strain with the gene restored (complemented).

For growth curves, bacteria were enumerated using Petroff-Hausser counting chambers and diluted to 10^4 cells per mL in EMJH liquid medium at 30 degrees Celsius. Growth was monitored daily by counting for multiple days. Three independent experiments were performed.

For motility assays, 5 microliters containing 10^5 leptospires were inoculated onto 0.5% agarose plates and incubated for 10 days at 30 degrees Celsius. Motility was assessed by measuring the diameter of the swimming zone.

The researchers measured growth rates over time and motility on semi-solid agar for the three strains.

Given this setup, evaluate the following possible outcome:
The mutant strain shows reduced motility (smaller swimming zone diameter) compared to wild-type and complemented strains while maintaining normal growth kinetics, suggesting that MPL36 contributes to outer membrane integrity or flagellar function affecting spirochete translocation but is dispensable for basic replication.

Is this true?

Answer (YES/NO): NO